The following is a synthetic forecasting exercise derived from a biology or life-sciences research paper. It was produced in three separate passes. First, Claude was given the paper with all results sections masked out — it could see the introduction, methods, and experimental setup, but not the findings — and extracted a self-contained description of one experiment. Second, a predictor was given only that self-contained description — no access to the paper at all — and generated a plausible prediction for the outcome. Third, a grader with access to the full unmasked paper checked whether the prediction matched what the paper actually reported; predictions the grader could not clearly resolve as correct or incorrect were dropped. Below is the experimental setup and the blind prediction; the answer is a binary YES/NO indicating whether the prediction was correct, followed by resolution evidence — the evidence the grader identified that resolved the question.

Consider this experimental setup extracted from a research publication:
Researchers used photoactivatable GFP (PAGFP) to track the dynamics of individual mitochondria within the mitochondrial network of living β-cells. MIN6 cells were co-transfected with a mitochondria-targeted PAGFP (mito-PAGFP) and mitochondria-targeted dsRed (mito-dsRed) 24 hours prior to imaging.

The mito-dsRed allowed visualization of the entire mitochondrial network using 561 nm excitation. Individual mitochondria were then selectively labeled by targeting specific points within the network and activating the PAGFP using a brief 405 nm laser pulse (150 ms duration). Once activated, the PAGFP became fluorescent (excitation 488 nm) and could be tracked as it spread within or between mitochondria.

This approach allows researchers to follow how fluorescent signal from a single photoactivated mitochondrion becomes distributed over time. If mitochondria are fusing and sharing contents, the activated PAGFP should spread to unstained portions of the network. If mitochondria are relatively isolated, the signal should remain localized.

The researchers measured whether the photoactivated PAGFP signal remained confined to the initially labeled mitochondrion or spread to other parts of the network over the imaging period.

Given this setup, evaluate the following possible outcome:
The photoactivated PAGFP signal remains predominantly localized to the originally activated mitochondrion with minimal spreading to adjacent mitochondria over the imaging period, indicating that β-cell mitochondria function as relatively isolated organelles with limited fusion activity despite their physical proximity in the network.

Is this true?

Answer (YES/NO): NO